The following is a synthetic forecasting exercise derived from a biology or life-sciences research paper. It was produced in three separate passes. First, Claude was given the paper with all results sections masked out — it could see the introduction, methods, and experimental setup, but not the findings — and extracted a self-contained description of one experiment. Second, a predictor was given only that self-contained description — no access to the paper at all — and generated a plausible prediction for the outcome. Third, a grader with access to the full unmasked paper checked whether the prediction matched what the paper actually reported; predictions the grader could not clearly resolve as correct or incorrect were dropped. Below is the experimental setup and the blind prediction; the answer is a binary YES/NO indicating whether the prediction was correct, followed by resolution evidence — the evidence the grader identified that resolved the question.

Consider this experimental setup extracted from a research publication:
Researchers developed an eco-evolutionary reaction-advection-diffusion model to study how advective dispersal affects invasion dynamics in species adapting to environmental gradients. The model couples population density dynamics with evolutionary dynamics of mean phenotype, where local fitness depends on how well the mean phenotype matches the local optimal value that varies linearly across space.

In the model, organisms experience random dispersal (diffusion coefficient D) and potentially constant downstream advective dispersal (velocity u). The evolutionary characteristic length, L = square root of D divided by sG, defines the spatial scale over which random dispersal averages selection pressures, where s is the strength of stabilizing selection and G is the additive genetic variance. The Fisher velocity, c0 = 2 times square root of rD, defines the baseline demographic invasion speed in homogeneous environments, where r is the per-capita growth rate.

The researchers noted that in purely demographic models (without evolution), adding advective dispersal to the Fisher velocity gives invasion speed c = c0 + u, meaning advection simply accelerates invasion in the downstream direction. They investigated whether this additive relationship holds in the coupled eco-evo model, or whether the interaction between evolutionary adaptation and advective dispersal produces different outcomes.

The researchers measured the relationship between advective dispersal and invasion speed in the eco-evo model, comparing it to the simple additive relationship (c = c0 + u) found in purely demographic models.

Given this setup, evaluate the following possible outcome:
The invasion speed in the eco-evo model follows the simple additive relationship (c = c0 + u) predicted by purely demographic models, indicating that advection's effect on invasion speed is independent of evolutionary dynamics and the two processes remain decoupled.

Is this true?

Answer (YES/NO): NO